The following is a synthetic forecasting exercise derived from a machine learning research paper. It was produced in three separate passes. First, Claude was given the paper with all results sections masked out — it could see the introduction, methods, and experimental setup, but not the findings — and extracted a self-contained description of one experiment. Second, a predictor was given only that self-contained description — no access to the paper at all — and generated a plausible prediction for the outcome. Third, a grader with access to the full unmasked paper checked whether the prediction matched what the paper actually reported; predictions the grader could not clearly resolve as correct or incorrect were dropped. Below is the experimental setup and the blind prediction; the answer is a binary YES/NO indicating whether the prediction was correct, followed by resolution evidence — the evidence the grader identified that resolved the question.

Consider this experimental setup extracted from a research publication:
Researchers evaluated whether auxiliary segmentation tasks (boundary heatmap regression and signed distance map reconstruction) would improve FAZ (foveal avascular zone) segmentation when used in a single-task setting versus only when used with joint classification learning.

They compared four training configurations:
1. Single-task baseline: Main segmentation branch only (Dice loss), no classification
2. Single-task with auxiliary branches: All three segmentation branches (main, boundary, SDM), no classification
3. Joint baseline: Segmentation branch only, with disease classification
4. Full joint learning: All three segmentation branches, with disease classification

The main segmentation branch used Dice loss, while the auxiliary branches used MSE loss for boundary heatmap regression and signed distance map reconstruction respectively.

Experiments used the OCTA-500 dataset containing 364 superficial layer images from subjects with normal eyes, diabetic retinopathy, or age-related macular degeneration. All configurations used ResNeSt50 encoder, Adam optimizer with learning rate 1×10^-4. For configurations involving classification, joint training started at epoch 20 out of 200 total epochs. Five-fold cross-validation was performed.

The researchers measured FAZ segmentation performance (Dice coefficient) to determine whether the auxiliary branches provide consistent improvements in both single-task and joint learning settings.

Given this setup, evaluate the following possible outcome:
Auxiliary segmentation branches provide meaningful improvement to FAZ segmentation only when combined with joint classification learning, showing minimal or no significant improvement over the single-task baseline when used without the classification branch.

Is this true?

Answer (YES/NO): NO